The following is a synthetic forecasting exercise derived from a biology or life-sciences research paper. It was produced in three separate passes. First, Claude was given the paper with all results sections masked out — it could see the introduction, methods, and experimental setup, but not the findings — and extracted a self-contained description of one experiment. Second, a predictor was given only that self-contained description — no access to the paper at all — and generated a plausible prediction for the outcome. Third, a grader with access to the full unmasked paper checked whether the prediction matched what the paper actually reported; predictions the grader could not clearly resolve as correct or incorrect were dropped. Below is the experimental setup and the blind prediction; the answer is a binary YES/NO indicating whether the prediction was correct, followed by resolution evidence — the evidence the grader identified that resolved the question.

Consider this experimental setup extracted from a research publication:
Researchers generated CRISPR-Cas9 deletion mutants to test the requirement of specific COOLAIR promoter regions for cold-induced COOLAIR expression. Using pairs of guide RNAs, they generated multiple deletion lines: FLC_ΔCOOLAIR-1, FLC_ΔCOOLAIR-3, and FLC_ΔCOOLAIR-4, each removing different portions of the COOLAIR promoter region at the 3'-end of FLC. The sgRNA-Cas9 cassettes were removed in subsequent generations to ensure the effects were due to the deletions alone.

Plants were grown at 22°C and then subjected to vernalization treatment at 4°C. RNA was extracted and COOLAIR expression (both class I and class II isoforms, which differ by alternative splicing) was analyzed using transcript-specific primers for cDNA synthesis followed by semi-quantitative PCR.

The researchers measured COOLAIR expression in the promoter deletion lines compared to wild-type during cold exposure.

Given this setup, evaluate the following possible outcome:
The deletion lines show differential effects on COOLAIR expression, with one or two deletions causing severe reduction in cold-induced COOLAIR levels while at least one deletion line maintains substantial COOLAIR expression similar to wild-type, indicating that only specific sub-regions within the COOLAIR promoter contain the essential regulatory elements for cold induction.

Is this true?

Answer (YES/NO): YES